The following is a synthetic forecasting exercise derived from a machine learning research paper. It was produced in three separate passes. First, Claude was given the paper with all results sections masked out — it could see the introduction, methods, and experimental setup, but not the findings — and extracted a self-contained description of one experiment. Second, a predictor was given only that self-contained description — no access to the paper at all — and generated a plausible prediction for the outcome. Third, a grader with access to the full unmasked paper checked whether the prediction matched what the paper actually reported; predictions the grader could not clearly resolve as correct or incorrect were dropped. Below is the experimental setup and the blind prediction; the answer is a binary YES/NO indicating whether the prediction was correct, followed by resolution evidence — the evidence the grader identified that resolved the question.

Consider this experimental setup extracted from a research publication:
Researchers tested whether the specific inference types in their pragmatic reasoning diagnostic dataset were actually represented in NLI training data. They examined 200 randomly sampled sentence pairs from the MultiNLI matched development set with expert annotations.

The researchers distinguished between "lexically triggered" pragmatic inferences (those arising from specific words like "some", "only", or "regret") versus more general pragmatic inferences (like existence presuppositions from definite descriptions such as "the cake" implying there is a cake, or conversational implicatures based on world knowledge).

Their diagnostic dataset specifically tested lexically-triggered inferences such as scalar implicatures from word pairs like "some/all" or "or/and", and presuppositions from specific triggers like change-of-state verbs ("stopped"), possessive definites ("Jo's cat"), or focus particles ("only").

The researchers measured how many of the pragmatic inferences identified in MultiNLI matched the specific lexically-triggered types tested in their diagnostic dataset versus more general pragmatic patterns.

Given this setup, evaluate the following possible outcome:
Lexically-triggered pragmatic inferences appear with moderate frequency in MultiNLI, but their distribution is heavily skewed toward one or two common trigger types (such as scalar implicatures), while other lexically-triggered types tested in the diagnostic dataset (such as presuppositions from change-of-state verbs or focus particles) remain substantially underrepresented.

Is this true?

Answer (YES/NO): NO